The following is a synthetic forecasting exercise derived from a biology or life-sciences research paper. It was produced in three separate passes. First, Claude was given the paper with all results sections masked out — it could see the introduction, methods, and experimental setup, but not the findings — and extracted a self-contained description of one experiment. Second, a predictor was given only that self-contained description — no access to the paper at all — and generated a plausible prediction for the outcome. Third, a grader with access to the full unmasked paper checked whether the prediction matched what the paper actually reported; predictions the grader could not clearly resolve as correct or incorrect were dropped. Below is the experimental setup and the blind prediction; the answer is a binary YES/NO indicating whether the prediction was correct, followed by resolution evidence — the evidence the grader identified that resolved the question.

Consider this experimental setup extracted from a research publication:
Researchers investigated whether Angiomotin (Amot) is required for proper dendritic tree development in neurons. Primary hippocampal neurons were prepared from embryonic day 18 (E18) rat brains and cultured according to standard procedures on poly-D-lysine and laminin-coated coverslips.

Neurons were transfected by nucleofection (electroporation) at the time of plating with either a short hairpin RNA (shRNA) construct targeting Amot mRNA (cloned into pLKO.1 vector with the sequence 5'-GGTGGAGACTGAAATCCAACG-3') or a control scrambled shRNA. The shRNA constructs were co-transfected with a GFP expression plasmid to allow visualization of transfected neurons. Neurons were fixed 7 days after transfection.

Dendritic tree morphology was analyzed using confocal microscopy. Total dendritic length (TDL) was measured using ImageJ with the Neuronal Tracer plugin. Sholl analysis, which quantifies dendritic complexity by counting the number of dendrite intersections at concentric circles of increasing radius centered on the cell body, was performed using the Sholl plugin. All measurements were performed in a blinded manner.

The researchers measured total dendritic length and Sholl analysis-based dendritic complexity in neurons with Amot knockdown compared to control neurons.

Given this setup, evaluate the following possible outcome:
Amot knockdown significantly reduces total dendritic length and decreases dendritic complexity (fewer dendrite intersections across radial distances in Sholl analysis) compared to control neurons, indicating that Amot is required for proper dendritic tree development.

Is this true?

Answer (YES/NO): YES